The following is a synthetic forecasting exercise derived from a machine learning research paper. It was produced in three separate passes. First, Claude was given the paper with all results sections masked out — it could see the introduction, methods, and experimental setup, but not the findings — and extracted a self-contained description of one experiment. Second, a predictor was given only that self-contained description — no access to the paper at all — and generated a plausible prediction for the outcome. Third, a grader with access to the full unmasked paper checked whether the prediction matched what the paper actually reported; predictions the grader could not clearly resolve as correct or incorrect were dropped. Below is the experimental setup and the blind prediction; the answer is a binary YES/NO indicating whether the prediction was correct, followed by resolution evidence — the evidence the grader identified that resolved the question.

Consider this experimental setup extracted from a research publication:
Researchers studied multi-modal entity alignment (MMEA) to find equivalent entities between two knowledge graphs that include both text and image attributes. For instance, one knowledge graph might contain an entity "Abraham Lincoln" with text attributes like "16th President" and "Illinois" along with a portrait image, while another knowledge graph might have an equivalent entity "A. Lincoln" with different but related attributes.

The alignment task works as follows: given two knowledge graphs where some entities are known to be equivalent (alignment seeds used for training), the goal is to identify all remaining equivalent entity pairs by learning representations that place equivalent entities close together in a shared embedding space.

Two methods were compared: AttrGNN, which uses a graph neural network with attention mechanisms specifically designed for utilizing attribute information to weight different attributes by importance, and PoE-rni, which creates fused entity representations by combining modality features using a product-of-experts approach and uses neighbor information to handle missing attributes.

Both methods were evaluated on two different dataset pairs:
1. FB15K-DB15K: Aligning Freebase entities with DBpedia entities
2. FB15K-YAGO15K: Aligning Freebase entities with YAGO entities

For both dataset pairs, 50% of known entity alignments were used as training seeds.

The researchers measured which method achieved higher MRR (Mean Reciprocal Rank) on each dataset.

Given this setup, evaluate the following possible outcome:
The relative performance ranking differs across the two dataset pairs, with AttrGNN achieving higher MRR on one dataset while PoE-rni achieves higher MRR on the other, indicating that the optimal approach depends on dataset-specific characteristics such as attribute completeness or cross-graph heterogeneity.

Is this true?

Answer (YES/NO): YES